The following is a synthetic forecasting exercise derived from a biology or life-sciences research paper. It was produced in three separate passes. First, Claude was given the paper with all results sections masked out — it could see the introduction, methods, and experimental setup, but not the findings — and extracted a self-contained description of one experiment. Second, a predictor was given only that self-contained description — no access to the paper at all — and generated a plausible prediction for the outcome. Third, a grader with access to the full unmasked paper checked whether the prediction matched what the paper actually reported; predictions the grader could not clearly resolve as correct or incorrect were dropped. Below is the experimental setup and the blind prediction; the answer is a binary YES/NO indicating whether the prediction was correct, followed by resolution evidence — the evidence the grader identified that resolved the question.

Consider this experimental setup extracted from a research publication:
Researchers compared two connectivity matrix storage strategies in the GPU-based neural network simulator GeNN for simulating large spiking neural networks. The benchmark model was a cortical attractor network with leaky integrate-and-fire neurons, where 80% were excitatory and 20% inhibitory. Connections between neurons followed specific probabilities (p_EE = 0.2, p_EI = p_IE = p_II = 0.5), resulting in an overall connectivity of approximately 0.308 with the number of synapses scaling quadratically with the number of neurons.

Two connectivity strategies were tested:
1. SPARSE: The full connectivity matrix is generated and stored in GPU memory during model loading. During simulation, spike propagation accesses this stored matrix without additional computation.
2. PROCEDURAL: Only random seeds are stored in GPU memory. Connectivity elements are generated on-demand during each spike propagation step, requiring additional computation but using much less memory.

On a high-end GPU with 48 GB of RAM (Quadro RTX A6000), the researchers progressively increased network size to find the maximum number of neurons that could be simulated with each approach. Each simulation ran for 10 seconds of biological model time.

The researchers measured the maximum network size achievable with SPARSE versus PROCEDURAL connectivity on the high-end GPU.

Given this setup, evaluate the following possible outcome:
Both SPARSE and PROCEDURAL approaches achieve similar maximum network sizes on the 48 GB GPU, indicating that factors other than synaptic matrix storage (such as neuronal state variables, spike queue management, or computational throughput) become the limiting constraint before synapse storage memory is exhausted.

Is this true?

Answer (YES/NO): NO